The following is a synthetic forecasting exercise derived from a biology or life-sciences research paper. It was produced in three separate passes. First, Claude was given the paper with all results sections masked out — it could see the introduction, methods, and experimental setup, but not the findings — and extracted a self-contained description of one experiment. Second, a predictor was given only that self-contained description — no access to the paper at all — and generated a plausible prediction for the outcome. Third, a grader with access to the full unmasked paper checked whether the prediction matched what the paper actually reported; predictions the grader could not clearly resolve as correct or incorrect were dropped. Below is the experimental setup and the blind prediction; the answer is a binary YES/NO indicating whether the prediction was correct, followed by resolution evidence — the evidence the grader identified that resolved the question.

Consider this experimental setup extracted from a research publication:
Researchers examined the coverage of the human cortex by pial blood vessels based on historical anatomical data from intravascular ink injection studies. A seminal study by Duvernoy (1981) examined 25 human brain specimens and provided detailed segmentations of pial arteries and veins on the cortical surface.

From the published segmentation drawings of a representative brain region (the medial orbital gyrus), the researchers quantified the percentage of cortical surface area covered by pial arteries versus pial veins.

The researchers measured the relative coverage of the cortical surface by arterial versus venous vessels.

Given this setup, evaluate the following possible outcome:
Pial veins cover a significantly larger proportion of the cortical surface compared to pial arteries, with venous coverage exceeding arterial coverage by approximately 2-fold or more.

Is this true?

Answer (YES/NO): NO